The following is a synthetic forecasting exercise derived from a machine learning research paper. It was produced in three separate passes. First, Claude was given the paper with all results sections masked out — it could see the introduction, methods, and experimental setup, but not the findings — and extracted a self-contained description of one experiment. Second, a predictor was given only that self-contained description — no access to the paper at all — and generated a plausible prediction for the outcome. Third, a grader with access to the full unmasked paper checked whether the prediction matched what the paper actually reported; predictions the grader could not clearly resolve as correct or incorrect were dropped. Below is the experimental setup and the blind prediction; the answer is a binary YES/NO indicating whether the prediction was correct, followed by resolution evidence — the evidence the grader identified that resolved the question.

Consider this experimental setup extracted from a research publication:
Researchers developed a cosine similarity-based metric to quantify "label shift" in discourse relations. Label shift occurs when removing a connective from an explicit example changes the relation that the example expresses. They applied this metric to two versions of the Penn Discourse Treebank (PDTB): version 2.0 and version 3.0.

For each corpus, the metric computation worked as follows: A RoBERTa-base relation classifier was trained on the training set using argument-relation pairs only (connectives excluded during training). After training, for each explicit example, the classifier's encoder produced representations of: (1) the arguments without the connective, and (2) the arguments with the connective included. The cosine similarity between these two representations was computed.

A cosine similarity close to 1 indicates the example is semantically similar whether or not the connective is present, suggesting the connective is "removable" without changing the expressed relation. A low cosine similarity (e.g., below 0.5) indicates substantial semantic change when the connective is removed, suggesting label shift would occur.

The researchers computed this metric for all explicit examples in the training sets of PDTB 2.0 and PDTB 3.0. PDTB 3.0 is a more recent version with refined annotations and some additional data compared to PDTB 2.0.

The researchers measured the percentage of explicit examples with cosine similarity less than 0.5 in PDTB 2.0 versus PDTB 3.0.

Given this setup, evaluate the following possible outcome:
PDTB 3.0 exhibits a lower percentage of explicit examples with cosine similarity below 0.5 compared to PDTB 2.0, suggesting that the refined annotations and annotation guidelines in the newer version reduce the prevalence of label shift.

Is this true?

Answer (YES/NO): YES